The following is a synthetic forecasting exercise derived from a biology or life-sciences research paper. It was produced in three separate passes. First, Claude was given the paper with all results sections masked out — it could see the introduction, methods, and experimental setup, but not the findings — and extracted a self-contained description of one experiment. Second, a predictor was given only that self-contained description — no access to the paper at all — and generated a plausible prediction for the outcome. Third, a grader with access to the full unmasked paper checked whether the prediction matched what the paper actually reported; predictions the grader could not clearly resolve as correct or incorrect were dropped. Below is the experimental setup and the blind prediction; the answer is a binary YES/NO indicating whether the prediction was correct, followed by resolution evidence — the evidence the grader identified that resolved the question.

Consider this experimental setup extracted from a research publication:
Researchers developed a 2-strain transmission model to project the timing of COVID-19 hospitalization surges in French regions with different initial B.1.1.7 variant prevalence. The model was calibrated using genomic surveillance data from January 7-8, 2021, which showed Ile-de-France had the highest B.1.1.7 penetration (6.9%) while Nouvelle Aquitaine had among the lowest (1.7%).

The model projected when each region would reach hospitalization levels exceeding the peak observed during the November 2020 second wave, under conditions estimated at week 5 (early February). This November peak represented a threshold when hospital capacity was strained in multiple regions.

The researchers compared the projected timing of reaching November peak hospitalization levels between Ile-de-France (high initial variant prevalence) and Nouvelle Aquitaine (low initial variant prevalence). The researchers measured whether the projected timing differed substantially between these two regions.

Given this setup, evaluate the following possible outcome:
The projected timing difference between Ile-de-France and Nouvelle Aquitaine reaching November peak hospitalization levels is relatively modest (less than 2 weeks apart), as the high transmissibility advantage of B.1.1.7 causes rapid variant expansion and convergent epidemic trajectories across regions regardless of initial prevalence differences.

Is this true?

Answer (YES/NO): NO